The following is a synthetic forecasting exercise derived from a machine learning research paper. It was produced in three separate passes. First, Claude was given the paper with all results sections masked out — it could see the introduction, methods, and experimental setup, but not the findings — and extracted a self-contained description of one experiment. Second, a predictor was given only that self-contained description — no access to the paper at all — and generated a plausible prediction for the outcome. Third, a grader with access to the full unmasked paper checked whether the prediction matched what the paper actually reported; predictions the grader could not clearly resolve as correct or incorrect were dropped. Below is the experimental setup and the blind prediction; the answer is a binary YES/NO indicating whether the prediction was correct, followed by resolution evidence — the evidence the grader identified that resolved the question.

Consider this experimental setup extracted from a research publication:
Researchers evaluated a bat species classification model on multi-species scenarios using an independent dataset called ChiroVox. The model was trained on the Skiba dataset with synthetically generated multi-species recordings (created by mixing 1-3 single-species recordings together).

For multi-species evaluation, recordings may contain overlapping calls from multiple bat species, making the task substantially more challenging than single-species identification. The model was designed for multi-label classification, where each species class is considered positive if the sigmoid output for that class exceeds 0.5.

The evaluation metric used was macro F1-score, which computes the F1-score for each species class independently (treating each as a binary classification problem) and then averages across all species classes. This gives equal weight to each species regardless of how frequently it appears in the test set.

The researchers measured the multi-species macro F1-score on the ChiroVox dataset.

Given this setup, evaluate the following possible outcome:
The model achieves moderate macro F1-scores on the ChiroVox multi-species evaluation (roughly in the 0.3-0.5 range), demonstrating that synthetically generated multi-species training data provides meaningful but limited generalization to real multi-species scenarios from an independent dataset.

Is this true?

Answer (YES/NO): YES